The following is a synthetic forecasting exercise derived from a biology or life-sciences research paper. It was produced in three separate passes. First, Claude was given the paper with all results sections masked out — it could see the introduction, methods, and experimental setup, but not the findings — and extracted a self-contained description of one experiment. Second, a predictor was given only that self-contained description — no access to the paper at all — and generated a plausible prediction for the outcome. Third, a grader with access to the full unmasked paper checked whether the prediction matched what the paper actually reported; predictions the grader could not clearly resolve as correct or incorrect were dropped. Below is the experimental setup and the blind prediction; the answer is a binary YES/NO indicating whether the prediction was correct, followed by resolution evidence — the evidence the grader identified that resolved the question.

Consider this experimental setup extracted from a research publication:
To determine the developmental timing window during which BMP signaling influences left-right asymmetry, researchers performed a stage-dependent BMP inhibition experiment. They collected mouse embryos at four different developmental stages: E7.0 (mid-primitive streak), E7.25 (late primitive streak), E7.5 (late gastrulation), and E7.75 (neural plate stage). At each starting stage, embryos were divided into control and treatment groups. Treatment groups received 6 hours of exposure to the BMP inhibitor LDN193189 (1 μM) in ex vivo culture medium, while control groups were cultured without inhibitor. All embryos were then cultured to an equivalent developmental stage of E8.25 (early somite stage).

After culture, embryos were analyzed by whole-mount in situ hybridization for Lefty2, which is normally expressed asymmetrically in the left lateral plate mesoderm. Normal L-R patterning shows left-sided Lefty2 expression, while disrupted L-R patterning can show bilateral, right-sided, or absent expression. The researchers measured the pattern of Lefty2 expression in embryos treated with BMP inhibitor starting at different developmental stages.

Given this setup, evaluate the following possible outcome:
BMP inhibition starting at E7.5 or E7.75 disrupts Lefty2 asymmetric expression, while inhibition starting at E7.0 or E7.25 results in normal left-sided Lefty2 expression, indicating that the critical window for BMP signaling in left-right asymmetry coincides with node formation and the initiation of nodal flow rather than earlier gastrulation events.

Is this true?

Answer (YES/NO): NO